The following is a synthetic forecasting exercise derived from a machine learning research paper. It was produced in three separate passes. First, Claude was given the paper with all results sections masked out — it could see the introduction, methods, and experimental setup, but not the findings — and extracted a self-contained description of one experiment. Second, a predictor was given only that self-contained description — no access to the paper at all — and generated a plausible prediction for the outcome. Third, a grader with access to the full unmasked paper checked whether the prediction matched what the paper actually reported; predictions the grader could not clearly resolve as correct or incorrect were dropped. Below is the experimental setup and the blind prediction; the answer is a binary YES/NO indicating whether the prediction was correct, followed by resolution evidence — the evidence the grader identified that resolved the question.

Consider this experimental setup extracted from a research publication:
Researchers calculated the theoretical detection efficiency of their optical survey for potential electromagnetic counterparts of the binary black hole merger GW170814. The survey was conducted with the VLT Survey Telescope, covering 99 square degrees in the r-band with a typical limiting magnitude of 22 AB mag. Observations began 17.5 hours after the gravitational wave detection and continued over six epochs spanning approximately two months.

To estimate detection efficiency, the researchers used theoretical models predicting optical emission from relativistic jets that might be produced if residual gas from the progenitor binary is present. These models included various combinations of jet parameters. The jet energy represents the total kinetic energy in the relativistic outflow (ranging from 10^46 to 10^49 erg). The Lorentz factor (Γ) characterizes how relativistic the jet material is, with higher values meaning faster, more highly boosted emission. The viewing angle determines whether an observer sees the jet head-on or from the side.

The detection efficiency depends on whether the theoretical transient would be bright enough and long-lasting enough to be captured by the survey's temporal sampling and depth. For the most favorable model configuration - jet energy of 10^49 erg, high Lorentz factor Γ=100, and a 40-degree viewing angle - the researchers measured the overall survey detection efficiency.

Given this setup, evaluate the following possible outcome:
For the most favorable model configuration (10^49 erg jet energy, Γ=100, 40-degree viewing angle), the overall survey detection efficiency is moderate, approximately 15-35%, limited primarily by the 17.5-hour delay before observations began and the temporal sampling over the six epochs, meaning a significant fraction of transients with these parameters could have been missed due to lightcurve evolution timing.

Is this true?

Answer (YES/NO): NO